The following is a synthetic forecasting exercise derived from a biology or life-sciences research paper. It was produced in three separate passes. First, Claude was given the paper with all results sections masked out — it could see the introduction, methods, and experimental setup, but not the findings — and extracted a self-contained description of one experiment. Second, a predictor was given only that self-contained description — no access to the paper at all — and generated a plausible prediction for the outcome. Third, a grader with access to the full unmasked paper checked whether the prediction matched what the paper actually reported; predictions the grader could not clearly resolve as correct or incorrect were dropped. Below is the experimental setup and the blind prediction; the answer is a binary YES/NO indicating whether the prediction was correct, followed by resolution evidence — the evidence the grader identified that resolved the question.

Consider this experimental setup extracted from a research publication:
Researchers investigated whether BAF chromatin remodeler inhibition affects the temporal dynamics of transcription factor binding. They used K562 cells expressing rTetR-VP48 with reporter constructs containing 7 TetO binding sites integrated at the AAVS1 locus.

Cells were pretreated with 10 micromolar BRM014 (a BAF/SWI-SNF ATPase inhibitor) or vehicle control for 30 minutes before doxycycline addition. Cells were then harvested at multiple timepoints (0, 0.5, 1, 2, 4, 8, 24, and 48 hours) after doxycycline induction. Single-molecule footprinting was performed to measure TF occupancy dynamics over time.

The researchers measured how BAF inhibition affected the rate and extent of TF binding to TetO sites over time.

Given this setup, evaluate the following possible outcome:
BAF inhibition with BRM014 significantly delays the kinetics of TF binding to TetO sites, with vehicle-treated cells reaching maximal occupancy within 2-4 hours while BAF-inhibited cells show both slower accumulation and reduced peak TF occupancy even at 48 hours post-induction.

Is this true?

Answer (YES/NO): NO